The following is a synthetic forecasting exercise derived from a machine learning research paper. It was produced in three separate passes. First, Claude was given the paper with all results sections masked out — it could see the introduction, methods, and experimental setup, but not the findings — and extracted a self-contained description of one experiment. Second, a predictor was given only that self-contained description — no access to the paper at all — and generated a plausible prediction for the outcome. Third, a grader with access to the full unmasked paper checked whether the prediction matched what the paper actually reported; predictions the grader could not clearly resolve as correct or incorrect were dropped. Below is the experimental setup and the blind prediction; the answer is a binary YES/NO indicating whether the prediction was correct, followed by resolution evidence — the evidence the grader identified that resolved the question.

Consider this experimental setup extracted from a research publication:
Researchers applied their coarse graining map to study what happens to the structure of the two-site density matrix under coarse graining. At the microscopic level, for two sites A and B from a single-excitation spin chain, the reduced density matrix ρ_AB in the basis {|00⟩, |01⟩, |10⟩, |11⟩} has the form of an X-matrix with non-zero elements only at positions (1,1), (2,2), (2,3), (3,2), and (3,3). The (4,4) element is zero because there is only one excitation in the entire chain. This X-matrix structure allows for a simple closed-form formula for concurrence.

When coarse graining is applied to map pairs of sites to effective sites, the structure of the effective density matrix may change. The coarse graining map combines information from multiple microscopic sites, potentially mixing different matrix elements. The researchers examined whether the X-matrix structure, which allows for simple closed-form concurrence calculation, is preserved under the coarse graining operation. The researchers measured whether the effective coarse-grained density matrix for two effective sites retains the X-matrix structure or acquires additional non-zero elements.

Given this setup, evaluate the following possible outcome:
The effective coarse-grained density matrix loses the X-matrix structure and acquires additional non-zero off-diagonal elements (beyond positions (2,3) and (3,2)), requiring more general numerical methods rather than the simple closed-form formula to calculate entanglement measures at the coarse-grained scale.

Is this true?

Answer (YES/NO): NO